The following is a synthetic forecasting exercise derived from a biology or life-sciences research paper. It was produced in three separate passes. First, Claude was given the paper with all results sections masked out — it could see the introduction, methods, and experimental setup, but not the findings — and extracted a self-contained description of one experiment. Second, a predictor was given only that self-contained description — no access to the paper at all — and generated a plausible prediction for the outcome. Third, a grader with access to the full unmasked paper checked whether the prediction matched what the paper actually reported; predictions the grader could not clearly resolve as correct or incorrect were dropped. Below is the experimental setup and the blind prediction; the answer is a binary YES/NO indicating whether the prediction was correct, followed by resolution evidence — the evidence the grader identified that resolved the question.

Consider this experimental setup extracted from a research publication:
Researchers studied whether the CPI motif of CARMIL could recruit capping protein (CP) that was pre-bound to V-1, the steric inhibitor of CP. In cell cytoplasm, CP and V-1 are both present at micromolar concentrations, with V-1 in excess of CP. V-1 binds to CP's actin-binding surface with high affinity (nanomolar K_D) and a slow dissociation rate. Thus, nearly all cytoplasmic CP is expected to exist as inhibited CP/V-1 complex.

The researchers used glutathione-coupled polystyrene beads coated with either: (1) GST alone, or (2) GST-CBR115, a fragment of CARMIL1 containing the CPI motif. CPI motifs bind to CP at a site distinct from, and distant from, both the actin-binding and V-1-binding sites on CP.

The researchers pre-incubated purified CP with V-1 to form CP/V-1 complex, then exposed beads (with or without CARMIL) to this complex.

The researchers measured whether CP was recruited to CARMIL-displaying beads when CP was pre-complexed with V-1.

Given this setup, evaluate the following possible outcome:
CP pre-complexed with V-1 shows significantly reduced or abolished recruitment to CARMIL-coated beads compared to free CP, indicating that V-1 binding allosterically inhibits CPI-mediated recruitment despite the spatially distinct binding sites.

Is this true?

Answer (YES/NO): NO